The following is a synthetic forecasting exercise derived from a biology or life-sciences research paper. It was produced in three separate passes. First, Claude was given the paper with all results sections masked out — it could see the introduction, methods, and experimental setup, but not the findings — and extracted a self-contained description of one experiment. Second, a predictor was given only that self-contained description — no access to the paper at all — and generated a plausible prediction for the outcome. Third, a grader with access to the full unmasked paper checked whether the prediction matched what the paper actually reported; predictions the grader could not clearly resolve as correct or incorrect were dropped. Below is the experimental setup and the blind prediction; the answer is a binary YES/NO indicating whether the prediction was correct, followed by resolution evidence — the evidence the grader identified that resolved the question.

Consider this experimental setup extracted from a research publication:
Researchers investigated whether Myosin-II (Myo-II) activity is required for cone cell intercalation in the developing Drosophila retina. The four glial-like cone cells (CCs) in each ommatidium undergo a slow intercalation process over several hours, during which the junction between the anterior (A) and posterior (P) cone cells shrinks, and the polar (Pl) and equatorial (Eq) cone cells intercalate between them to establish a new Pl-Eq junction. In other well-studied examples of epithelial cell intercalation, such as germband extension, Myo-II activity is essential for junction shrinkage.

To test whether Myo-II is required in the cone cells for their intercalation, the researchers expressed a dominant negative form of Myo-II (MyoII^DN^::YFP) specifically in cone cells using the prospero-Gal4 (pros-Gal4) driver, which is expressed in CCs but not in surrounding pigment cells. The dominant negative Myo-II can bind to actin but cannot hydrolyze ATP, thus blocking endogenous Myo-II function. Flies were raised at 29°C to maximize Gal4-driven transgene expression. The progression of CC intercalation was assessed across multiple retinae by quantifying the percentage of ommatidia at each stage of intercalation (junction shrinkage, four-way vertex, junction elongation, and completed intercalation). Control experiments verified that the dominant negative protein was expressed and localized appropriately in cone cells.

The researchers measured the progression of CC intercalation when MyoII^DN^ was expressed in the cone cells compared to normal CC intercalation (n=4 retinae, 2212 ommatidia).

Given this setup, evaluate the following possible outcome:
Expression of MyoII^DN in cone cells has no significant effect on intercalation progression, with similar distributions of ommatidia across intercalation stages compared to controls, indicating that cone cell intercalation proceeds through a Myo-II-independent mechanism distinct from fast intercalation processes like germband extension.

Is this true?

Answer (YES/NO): YES